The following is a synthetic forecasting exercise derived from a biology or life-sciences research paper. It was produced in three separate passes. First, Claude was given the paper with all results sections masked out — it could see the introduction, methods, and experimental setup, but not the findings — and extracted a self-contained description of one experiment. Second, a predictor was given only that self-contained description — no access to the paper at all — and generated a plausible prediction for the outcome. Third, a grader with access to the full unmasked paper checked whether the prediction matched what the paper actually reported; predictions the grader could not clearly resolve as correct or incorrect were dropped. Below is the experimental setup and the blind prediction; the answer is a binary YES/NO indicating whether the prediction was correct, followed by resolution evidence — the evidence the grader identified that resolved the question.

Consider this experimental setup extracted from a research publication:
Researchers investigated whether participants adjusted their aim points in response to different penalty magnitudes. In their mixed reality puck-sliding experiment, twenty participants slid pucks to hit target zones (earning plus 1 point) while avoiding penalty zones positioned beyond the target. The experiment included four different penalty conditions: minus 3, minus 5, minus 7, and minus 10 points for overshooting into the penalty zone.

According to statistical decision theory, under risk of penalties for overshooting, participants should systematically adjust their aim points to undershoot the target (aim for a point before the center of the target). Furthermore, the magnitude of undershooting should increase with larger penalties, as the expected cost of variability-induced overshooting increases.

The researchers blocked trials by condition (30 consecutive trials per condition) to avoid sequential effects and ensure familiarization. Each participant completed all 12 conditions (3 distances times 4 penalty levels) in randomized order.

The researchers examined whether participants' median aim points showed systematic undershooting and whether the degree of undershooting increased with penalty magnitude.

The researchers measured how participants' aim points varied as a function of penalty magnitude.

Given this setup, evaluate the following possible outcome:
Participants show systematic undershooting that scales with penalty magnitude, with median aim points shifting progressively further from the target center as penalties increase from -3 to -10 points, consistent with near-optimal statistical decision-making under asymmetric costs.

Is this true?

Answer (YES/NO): YES